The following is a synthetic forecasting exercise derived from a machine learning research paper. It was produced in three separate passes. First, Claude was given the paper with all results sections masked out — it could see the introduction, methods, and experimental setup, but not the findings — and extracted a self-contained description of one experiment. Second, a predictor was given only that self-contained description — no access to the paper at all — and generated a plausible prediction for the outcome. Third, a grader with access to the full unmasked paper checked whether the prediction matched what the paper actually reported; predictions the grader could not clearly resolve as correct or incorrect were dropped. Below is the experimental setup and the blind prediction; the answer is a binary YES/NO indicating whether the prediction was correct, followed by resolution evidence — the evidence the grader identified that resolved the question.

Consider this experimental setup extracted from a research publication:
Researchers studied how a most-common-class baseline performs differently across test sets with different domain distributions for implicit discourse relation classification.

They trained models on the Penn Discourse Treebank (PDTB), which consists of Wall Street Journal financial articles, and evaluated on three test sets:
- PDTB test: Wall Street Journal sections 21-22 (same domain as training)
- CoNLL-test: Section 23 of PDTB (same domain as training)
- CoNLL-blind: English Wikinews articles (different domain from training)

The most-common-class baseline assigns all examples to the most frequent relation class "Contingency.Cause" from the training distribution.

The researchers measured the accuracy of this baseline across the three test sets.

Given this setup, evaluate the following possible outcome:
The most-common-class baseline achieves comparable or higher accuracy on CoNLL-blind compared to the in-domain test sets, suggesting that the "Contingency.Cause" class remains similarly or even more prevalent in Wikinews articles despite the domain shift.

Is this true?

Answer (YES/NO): NO